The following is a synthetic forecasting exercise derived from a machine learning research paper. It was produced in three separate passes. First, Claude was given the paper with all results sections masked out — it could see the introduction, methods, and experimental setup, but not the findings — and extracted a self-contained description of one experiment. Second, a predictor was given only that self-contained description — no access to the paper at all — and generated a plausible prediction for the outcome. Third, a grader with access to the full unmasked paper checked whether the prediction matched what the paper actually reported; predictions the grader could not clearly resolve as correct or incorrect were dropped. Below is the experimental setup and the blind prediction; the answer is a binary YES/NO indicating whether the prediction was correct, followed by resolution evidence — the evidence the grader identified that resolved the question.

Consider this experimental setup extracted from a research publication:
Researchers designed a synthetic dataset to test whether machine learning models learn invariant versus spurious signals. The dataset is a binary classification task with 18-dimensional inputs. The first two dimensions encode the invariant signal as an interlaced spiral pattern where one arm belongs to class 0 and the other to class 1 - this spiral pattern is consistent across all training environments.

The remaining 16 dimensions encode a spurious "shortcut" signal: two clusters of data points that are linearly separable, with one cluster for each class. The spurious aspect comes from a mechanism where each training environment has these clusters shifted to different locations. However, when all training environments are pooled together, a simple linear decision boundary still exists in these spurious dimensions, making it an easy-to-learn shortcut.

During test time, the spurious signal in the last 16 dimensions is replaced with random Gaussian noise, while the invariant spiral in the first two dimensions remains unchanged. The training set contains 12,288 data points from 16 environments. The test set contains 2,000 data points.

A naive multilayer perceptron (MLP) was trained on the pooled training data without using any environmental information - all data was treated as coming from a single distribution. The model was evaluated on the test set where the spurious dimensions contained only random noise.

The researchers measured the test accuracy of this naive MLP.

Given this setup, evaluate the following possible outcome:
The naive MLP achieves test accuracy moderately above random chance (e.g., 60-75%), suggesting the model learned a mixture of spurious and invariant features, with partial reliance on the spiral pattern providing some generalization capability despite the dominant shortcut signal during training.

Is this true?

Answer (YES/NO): NO